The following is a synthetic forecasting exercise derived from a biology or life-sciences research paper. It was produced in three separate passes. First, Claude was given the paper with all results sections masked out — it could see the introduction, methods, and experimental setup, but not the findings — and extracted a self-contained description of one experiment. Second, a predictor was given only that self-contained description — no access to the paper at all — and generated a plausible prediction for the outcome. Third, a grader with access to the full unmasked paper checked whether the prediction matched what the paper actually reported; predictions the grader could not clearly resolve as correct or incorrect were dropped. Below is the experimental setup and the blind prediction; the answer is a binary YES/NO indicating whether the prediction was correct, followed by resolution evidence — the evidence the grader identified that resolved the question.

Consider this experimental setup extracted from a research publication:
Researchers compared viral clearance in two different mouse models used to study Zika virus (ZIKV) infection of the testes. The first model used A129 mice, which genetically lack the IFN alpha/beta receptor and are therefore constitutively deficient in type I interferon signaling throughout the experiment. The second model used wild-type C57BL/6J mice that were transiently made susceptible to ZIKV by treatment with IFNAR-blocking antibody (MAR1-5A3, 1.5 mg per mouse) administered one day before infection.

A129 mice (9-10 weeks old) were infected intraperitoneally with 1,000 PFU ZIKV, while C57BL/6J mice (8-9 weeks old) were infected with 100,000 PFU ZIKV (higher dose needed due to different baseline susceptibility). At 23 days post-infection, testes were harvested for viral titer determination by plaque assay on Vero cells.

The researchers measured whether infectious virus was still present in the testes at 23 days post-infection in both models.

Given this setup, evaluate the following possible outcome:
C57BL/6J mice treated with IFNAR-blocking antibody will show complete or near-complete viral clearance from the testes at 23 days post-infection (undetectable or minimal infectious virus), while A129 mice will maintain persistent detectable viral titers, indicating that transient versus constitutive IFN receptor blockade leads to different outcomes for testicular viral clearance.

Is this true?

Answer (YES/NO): YES